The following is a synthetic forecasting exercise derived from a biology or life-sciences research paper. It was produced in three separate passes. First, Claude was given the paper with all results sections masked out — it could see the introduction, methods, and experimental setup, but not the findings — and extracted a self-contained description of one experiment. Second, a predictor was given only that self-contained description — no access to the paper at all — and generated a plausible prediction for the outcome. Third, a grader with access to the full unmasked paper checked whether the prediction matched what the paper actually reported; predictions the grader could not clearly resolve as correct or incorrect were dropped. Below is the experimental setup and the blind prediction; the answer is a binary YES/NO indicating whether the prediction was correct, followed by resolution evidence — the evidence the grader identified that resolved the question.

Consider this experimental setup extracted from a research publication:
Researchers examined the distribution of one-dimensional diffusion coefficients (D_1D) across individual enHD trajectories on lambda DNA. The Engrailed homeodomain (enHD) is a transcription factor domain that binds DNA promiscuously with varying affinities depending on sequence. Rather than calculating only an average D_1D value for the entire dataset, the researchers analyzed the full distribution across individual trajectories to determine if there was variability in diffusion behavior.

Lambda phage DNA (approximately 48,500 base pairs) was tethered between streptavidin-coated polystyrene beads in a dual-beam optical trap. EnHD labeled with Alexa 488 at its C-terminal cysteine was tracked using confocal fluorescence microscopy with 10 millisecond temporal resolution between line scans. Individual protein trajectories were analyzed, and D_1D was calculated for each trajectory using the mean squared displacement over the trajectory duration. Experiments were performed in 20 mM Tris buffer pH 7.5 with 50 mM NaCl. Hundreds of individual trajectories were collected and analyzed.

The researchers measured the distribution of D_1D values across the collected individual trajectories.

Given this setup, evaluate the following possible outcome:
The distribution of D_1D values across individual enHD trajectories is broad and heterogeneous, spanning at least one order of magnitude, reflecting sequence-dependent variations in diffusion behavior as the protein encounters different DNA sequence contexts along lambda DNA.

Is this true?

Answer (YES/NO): NO